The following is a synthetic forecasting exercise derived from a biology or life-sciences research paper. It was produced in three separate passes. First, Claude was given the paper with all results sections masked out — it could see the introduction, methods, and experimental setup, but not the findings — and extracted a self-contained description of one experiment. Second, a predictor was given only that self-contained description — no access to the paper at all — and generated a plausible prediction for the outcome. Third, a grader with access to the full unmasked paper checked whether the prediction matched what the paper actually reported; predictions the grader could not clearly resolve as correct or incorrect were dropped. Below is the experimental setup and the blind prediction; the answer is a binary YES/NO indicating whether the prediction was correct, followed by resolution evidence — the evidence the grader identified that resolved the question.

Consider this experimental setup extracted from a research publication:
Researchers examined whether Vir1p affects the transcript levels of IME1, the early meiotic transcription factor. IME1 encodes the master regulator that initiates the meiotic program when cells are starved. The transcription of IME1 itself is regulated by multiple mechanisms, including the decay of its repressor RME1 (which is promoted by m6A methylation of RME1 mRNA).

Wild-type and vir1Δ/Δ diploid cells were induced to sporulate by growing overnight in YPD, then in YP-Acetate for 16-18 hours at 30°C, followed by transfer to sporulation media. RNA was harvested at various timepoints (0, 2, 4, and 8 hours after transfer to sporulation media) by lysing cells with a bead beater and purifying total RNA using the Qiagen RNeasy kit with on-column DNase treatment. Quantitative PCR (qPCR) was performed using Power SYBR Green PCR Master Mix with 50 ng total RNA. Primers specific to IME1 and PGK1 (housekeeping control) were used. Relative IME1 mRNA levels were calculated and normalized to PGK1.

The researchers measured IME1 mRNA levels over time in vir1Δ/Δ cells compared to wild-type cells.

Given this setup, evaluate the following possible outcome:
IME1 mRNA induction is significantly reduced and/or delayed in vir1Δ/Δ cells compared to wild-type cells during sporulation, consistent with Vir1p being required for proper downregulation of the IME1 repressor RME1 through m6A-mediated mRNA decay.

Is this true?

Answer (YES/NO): YES